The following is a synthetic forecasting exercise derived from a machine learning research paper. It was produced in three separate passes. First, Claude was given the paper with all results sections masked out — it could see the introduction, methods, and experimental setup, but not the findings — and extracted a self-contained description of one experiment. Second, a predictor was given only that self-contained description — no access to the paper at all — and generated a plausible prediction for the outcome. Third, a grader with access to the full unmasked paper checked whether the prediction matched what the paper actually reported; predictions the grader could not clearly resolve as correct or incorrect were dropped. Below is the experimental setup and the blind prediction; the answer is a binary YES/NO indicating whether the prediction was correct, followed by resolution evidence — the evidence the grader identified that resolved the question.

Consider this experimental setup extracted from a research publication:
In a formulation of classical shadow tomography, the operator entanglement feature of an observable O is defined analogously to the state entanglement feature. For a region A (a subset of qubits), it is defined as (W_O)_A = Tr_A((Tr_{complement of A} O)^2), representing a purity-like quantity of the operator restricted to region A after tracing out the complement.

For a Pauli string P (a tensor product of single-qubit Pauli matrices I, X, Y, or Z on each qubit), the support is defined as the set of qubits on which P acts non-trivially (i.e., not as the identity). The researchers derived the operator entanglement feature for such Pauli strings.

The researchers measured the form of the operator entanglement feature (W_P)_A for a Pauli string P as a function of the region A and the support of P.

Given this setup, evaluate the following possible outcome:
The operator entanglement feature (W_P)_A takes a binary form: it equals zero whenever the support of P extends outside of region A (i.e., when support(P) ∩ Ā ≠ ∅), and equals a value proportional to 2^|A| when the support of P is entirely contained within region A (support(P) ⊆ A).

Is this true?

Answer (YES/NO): NO